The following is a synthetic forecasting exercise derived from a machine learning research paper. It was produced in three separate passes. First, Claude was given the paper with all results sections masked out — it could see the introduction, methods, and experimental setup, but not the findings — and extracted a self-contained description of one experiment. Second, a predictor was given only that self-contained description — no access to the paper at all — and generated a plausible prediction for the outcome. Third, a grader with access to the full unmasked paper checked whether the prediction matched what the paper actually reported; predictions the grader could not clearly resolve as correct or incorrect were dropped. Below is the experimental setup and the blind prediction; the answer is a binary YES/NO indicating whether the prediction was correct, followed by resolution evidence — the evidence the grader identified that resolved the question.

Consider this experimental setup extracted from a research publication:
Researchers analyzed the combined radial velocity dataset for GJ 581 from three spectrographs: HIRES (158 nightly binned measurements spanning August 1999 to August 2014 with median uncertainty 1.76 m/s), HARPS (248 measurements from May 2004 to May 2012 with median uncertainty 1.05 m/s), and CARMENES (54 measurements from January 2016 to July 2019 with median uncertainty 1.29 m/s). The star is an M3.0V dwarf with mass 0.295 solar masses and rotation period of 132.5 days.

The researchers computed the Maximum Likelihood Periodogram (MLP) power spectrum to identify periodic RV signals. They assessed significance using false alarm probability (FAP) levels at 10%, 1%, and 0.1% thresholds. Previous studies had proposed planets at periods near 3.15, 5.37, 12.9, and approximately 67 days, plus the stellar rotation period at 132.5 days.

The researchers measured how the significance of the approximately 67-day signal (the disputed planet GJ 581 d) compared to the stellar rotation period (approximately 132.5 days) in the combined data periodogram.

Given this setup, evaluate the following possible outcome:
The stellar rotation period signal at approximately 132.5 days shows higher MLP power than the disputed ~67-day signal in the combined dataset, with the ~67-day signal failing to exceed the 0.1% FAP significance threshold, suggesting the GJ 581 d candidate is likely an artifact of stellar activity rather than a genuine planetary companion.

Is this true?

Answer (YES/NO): NO